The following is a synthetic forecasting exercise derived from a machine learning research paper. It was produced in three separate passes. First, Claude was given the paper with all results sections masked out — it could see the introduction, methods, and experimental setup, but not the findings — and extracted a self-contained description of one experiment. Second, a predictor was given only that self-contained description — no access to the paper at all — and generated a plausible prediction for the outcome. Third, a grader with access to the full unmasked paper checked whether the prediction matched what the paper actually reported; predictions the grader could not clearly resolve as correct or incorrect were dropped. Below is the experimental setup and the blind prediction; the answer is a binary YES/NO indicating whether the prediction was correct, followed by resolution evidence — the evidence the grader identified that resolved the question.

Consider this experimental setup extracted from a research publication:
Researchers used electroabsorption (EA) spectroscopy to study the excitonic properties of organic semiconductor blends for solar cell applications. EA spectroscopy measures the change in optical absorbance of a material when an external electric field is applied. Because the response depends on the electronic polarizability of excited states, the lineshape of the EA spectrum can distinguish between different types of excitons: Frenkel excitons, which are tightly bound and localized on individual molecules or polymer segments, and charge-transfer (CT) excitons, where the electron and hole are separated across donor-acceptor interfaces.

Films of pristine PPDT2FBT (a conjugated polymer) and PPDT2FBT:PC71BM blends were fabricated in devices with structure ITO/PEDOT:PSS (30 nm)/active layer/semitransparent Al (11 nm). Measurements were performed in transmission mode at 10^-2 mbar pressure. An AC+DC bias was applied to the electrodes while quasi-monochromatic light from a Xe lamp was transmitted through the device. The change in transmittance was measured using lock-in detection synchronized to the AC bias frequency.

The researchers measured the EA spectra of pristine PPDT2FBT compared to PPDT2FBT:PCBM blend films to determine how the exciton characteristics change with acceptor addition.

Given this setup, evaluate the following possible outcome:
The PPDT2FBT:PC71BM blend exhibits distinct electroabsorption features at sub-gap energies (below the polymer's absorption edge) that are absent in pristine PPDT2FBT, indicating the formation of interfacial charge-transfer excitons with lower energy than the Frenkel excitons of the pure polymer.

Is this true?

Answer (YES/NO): NO